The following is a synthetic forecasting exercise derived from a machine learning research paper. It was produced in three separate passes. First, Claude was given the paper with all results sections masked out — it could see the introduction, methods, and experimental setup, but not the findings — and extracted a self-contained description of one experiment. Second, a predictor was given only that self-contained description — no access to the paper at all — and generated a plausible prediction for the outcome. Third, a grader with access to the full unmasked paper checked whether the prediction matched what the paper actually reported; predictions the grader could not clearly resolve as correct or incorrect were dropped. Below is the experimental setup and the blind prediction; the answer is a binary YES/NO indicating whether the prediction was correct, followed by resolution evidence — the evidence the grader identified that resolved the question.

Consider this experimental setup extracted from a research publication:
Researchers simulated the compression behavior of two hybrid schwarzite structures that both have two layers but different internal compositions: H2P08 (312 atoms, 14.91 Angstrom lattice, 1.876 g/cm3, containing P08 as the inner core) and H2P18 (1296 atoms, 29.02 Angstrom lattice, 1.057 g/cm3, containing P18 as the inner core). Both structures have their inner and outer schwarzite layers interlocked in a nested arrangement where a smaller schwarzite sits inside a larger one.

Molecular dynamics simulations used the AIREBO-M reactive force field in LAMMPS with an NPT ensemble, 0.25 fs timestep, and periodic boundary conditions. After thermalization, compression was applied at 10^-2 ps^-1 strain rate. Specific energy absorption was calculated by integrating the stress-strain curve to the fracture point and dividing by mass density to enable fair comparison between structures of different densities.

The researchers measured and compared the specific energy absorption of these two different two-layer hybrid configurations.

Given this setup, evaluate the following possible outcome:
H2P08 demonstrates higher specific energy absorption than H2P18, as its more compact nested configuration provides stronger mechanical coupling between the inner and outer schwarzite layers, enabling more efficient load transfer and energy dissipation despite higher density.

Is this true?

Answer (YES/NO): NO